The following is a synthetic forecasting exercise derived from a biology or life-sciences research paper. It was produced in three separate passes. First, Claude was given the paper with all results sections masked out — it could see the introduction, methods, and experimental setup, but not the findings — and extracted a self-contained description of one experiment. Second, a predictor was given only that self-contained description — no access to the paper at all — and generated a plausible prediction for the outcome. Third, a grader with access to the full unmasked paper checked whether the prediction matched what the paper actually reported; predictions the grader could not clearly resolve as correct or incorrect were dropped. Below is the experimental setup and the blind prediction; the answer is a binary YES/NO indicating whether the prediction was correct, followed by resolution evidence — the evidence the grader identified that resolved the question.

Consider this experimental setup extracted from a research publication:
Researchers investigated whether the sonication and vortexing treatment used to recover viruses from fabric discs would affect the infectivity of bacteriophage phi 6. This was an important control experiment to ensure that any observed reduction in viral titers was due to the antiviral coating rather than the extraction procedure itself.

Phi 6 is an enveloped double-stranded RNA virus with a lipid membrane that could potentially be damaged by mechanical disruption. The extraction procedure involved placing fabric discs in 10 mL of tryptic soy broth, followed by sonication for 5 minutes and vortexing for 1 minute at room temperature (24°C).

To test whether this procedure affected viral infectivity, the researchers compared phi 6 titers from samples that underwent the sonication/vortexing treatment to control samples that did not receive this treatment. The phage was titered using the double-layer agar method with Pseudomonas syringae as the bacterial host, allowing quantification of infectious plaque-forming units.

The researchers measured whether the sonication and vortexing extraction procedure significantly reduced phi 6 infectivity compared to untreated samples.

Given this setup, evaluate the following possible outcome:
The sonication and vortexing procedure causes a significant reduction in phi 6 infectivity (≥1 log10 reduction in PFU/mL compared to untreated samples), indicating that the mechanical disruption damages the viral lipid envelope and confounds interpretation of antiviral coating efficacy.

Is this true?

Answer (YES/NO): NO